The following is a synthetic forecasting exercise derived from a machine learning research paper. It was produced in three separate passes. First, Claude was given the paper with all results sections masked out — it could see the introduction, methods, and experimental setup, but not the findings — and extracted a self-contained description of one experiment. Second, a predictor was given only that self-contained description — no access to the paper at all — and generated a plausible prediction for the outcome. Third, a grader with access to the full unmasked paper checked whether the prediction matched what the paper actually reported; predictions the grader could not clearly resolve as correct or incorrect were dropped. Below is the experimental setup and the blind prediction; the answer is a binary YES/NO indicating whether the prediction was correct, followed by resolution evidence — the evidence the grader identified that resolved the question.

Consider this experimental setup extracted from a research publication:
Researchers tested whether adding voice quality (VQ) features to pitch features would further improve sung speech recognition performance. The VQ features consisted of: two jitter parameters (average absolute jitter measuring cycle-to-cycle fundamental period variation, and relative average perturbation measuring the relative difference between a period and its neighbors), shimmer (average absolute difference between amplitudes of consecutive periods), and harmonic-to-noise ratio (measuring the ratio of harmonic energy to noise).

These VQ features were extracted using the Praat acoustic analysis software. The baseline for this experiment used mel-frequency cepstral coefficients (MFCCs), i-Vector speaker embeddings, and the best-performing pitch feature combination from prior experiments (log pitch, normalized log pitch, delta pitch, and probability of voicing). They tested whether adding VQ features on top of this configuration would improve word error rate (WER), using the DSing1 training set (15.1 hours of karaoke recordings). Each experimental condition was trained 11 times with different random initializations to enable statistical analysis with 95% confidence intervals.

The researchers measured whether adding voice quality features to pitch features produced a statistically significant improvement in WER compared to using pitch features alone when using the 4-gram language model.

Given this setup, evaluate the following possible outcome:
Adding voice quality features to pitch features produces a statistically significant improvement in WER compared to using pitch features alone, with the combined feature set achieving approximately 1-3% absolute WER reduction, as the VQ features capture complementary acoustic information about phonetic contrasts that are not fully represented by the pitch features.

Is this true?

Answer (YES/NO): NO